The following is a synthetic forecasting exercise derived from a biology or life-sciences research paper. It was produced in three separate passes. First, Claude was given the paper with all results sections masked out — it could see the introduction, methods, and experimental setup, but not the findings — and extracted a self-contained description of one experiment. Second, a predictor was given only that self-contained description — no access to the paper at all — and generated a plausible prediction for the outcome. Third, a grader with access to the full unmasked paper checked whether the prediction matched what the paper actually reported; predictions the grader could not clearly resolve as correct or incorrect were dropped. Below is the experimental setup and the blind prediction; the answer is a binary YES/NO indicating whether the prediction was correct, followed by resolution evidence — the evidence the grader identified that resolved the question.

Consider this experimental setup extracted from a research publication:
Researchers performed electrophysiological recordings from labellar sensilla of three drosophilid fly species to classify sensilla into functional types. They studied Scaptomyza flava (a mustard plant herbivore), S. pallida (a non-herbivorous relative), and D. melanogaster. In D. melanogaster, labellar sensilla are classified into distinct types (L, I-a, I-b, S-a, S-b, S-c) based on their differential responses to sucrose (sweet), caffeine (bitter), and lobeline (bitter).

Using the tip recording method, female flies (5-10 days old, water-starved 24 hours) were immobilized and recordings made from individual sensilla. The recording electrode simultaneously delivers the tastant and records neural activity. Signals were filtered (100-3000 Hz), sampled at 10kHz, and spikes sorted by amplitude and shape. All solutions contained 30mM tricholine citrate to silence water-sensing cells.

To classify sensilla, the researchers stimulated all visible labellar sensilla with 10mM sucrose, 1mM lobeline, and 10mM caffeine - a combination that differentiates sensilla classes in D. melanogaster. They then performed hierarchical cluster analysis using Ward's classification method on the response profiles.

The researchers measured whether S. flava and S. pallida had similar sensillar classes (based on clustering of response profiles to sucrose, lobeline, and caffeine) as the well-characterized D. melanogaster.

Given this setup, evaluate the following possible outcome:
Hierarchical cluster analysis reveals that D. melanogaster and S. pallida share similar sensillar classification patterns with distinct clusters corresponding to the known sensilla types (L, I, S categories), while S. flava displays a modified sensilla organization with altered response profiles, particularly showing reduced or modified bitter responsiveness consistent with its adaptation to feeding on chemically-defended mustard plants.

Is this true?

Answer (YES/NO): NO